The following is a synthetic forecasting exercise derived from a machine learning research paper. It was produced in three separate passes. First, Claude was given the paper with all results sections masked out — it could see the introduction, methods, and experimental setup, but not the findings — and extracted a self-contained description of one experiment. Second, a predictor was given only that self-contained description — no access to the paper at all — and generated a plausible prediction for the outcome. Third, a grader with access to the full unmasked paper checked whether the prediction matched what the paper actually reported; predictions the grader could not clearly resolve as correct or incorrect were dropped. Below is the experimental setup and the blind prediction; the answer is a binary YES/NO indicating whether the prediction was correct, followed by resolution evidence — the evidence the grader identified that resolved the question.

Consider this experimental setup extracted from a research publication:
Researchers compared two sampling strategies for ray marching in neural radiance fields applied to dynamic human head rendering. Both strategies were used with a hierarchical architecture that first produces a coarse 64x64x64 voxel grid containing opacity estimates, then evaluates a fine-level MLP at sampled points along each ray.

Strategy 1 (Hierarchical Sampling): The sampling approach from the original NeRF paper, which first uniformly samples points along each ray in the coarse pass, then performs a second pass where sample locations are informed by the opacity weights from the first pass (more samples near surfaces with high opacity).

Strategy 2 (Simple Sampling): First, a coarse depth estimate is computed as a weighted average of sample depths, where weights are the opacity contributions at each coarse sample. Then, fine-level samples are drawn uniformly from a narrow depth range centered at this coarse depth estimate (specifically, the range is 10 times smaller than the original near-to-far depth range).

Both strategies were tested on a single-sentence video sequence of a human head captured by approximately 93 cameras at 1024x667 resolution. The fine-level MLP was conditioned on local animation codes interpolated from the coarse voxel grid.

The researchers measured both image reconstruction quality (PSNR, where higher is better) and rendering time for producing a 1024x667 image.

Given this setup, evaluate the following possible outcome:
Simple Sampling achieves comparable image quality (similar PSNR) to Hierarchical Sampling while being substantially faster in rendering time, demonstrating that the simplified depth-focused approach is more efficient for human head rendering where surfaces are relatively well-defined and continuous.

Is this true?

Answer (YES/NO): YES